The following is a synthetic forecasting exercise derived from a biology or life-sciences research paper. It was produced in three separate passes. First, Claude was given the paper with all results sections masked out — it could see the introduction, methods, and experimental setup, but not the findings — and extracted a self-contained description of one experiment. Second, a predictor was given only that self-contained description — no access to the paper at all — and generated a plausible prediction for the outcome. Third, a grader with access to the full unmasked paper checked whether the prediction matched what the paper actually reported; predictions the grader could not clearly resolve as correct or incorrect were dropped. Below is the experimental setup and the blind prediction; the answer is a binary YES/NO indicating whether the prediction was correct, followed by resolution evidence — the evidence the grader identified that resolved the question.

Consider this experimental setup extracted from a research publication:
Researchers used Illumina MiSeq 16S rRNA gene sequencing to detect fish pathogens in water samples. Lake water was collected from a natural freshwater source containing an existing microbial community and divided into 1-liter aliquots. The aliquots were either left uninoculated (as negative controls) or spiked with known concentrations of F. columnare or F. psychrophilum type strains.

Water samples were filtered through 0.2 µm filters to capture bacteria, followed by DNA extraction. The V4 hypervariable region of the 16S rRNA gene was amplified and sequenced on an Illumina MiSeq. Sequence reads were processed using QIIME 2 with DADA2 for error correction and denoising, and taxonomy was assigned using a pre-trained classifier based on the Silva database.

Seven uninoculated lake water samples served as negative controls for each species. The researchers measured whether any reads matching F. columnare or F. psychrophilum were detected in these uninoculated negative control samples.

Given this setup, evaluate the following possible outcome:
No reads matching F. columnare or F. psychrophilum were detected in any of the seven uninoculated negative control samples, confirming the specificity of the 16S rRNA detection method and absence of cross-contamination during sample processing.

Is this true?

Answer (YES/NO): NO